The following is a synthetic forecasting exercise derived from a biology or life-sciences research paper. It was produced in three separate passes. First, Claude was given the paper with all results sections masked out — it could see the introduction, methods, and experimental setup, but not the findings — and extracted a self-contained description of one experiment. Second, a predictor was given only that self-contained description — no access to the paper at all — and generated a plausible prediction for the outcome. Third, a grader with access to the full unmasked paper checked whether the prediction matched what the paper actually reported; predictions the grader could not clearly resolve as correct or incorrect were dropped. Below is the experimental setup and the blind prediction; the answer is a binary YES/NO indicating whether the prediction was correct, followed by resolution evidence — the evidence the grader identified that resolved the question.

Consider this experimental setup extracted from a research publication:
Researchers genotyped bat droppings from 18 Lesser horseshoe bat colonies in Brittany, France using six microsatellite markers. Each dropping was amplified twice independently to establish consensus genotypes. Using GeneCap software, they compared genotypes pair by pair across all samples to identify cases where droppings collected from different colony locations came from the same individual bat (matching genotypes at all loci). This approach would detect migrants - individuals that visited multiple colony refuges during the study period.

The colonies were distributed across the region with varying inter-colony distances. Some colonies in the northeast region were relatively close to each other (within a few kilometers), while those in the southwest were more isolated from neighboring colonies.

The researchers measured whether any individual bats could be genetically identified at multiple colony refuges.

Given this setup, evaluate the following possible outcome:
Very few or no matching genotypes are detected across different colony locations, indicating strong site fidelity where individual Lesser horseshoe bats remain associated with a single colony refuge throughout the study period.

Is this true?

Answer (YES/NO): NO